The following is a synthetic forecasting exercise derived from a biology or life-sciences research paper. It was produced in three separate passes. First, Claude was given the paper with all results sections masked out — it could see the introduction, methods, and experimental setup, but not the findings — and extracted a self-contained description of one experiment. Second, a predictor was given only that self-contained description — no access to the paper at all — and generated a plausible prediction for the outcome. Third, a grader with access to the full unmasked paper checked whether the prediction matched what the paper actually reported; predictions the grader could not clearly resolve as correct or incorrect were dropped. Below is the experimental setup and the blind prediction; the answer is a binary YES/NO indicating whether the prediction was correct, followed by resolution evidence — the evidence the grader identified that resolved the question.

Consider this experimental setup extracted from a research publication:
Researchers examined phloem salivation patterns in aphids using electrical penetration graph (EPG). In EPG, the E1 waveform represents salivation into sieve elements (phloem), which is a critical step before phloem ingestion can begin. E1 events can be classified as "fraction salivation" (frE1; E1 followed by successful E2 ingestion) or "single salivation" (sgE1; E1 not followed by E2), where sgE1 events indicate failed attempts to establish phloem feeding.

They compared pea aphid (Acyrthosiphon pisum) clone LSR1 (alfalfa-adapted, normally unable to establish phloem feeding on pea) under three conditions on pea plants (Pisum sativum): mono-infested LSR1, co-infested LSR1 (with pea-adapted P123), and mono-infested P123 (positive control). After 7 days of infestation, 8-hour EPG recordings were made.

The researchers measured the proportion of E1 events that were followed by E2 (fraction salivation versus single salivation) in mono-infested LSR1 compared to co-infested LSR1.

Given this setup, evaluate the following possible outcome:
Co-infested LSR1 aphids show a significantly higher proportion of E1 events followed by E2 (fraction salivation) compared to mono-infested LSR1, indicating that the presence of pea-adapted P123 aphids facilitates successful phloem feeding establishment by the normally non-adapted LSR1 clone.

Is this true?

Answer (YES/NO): NO